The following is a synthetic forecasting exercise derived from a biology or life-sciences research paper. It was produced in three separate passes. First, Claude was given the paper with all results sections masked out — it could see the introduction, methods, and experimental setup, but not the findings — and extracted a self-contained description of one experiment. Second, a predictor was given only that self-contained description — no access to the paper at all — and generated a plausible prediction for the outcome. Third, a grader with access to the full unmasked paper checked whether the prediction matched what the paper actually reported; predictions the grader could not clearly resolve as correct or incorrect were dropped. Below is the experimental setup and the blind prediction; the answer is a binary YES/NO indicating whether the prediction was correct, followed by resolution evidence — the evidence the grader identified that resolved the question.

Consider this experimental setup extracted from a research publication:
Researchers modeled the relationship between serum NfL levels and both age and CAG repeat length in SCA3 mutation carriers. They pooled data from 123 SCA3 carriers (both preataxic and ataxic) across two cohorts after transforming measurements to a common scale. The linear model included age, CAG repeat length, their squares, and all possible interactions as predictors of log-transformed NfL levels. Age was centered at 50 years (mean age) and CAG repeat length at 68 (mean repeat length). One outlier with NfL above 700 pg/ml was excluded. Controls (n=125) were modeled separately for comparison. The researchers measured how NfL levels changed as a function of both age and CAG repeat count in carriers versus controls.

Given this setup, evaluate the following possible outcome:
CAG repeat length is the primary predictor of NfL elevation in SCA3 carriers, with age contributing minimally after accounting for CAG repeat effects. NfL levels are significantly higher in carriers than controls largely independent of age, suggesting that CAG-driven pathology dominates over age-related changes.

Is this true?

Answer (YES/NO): NO